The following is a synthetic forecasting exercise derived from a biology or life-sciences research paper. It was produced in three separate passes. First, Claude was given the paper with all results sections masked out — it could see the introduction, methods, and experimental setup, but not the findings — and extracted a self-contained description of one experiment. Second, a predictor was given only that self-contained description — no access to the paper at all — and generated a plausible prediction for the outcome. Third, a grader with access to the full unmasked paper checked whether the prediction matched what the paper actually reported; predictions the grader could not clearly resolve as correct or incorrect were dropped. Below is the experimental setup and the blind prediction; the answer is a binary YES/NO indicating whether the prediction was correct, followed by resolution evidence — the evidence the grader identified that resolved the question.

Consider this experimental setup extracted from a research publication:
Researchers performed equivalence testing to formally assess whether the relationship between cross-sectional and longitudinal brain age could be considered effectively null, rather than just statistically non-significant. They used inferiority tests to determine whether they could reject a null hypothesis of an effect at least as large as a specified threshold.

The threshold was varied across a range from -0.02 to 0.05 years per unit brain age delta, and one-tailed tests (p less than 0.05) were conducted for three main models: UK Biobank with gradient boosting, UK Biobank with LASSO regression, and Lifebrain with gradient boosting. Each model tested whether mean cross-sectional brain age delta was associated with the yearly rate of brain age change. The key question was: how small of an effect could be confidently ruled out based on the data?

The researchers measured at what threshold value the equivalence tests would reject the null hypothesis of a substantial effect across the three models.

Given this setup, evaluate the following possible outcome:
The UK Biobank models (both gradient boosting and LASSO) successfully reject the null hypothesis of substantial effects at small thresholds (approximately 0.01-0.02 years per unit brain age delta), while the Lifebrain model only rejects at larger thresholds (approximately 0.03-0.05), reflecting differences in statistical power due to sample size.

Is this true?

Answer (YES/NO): NO